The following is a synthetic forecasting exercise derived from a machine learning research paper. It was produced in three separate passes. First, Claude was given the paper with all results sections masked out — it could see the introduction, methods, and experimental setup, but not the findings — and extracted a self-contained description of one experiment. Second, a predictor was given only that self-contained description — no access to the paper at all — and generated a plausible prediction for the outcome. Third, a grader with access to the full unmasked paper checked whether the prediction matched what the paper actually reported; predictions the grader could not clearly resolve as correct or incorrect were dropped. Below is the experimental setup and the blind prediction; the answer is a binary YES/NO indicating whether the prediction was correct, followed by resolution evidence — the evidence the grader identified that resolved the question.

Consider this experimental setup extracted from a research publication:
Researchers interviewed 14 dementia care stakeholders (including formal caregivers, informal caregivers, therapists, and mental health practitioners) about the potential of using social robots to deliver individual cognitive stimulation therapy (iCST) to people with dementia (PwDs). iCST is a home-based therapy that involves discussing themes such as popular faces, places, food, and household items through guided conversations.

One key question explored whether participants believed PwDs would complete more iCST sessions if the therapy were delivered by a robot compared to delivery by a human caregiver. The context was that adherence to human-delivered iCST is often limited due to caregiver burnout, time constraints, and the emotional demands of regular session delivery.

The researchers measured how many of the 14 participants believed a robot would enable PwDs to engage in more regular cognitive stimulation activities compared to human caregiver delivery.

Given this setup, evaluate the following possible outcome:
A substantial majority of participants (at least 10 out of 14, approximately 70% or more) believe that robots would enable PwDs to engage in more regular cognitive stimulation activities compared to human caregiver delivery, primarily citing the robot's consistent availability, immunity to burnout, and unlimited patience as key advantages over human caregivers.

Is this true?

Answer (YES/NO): YES